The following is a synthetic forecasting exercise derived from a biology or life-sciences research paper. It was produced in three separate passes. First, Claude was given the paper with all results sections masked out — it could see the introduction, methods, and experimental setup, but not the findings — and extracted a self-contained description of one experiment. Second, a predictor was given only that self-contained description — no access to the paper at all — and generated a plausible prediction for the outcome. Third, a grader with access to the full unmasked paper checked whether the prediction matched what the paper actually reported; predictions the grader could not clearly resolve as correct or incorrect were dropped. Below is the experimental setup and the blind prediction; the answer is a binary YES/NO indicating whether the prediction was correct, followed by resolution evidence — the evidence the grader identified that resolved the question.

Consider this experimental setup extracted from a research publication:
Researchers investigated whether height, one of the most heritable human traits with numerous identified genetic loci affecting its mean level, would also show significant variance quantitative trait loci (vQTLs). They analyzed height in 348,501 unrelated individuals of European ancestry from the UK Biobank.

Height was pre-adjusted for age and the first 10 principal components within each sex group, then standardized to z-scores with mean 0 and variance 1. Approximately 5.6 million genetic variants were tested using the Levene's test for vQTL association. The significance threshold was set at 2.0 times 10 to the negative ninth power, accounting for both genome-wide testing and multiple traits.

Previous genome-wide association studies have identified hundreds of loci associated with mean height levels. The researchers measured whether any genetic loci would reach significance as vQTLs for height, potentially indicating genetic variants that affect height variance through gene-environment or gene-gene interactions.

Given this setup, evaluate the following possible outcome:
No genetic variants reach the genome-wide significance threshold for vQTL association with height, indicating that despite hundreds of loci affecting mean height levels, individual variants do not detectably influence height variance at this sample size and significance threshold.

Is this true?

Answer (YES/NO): YES